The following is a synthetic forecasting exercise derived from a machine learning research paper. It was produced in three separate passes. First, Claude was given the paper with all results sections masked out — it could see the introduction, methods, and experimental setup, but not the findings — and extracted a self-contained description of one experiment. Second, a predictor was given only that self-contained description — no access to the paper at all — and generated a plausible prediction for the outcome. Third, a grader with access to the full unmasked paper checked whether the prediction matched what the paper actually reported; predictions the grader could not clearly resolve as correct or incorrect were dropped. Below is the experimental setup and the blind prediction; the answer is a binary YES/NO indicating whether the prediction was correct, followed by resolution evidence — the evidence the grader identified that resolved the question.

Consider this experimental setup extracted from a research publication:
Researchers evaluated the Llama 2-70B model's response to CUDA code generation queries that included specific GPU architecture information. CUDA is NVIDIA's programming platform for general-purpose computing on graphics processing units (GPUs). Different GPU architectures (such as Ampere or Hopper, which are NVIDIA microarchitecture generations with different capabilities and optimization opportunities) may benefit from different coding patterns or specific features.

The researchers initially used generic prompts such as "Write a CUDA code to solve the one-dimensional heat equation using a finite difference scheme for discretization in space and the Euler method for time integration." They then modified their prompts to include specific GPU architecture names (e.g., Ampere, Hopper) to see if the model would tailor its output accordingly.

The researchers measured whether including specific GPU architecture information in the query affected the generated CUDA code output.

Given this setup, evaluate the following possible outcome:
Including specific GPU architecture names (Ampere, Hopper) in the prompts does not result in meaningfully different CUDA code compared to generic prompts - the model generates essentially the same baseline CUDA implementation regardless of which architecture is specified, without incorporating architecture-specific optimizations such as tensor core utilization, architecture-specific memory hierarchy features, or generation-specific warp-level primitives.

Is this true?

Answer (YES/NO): YES